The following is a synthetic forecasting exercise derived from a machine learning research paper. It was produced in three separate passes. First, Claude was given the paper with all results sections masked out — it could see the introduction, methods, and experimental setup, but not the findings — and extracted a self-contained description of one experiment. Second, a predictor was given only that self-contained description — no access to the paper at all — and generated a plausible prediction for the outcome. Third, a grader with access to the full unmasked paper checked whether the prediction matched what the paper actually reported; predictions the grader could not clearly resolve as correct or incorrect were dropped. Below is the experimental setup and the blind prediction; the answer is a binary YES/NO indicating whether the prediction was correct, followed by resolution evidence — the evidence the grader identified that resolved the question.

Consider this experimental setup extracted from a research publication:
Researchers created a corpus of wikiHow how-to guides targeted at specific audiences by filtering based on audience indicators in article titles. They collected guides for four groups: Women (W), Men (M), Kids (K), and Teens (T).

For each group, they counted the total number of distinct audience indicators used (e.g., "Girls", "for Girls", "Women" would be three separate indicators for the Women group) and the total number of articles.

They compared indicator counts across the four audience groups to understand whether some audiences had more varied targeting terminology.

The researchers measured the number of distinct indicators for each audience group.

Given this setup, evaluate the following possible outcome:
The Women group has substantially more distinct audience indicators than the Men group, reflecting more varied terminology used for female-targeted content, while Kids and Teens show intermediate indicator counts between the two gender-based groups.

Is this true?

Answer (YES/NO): YES